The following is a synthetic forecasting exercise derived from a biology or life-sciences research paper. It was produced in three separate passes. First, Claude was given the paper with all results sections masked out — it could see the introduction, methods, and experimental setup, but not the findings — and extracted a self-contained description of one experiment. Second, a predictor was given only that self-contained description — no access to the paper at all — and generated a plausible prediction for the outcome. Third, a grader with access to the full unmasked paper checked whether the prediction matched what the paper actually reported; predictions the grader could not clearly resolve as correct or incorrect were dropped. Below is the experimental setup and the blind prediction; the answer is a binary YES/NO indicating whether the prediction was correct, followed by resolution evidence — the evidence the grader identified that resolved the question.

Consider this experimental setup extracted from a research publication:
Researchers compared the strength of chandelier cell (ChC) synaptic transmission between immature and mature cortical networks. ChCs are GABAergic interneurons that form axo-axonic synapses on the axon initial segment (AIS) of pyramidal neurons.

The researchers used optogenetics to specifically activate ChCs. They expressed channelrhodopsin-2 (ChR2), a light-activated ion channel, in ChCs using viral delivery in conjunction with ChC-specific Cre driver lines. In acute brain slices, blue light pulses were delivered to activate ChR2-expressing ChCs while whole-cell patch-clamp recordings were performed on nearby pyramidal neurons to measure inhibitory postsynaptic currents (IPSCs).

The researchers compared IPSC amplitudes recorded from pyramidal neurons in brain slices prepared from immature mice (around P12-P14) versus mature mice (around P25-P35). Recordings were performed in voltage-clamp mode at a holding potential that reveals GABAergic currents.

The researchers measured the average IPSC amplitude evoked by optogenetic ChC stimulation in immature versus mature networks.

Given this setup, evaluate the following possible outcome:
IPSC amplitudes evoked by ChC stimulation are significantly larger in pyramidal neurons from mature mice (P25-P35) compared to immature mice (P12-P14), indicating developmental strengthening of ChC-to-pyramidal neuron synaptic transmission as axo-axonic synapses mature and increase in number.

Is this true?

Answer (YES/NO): YES